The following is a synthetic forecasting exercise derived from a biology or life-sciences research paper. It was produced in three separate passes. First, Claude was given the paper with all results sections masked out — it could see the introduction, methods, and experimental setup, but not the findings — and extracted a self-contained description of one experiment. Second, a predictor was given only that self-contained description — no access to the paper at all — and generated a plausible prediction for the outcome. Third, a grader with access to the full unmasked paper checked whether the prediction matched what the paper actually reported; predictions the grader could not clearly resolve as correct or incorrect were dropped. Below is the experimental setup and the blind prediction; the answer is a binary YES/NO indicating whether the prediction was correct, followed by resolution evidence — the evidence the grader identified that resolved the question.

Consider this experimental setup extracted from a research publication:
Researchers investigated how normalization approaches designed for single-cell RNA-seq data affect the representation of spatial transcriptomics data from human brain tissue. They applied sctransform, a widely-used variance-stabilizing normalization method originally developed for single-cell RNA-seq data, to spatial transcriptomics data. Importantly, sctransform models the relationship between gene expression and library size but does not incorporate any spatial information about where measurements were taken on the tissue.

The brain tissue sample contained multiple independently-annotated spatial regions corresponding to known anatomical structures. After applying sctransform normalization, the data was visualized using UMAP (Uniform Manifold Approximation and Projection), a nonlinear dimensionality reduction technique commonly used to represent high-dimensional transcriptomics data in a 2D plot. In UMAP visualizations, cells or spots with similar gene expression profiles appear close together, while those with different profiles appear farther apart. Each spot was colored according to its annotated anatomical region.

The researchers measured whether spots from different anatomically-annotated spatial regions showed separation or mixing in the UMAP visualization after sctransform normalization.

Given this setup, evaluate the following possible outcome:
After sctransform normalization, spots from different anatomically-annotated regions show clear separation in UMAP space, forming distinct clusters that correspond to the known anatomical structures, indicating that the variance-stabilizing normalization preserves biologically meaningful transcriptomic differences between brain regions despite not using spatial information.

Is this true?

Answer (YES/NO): NO